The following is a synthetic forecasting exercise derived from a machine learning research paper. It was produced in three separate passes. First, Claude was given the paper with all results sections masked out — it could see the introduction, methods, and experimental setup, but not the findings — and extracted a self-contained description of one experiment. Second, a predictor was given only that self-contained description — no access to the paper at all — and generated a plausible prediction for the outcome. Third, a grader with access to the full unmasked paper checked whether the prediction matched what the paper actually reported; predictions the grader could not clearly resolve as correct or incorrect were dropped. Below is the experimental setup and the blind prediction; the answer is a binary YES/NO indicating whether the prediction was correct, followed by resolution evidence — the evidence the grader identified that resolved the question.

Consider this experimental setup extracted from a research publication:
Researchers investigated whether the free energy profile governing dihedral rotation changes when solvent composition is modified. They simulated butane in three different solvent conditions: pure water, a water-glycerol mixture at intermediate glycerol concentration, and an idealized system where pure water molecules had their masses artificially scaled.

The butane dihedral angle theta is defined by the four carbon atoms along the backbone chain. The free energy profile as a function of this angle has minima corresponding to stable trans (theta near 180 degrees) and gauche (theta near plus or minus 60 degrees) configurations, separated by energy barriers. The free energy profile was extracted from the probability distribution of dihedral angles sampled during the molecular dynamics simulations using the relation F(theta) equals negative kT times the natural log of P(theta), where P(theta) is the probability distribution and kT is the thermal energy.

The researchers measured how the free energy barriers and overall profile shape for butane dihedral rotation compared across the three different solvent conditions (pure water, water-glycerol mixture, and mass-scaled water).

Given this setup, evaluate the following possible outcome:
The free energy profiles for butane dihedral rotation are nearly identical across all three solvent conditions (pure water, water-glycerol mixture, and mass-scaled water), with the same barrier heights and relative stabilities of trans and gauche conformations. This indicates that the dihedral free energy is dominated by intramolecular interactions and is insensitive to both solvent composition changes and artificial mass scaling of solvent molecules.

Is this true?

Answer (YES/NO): YES